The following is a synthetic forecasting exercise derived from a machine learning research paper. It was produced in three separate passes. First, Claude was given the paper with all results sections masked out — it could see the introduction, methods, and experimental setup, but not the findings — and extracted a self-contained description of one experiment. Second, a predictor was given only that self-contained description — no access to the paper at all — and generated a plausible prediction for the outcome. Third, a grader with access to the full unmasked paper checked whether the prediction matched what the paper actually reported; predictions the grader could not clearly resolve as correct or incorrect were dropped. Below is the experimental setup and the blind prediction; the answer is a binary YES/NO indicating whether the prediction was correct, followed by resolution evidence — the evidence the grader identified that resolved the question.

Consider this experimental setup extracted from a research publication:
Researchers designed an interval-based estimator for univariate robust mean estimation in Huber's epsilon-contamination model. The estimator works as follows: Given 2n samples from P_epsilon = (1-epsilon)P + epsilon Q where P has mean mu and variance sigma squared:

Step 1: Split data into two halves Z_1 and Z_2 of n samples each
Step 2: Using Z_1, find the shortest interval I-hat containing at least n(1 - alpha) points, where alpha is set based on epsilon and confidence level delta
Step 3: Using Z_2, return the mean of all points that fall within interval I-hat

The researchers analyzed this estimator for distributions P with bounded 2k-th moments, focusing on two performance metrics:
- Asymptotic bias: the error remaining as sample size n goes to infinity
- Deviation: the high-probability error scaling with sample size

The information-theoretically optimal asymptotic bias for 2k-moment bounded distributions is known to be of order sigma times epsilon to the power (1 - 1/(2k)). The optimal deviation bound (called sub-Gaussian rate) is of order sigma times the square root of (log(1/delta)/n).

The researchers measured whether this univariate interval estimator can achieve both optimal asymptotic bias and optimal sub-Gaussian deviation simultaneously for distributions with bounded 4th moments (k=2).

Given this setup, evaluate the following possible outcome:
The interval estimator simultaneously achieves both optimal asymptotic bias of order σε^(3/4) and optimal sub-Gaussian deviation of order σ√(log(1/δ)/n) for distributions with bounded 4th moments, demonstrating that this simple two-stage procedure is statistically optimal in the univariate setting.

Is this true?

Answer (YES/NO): YES